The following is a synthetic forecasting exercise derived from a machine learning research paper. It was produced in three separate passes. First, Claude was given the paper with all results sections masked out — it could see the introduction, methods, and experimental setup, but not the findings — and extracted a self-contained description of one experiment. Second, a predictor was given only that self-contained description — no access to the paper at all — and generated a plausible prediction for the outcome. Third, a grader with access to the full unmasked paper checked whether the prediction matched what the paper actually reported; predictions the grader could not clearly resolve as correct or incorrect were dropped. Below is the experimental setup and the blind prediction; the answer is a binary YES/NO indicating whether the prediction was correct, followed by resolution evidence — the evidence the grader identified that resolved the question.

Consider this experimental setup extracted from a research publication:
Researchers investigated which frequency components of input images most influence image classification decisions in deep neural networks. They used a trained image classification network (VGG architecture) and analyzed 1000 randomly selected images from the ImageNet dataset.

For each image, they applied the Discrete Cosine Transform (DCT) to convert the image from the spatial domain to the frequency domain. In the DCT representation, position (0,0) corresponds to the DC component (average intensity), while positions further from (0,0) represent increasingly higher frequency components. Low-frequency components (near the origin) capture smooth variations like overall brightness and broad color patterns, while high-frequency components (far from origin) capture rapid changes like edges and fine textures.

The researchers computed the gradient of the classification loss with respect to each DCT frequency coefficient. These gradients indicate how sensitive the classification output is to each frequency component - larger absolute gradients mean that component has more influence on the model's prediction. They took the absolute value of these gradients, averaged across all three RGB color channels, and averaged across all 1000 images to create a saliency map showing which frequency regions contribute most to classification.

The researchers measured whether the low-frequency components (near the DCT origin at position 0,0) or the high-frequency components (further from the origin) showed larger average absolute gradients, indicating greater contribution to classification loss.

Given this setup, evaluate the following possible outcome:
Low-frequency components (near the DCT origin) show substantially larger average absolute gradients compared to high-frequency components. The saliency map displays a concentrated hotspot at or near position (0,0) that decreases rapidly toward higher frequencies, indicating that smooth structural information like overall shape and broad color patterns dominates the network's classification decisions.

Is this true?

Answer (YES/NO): YES